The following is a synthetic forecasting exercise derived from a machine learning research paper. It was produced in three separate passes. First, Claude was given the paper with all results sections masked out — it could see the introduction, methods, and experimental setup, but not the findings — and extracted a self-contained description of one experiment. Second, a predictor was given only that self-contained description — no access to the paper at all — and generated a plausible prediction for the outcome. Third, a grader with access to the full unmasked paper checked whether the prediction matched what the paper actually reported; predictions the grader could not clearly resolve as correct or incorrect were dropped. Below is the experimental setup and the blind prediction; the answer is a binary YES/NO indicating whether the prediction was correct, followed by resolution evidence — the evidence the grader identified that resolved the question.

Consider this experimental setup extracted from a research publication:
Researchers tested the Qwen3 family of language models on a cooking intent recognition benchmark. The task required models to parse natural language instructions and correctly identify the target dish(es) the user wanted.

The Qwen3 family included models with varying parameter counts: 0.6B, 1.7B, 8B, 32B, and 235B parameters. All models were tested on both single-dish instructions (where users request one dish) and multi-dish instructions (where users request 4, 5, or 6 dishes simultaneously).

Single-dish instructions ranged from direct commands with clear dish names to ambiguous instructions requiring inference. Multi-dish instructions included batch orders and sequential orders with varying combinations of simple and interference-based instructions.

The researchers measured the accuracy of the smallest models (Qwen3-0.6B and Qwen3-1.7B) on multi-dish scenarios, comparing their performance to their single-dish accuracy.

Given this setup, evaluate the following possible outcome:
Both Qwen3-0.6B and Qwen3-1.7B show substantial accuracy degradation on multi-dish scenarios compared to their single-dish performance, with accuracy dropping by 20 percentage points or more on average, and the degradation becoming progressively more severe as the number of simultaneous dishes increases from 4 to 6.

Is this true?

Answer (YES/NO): YES